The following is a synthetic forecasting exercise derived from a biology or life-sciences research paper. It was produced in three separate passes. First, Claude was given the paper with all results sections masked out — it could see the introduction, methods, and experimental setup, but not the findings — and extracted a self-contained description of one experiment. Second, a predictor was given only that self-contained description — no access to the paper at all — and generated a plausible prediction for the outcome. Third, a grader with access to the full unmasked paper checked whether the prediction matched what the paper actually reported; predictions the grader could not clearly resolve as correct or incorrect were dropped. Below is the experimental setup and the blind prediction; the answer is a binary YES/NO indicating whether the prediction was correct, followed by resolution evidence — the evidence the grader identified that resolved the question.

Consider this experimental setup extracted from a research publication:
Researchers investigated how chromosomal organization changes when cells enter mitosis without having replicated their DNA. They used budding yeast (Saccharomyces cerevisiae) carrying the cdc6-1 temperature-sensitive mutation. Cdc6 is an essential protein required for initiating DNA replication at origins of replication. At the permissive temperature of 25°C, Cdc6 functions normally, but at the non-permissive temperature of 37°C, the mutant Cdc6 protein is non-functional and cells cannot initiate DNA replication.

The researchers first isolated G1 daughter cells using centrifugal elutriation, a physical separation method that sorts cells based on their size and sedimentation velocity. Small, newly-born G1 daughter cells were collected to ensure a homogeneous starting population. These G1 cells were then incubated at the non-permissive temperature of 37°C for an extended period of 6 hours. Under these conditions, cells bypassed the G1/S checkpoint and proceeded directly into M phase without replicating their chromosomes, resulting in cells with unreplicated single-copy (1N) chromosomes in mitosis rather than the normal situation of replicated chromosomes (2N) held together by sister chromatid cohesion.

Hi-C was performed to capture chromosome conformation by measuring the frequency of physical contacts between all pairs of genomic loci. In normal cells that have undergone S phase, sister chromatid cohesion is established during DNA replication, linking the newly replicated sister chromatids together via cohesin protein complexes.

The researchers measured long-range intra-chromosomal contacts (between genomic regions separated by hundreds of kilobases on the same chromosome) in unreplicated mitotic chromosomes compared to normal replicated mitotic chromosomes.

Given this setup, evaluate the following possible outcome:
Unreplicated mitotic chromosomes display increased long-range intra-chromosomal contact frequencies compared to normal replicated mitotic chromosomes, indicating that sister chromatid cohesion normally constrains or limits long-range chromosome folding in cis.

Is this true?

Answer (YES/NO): NO